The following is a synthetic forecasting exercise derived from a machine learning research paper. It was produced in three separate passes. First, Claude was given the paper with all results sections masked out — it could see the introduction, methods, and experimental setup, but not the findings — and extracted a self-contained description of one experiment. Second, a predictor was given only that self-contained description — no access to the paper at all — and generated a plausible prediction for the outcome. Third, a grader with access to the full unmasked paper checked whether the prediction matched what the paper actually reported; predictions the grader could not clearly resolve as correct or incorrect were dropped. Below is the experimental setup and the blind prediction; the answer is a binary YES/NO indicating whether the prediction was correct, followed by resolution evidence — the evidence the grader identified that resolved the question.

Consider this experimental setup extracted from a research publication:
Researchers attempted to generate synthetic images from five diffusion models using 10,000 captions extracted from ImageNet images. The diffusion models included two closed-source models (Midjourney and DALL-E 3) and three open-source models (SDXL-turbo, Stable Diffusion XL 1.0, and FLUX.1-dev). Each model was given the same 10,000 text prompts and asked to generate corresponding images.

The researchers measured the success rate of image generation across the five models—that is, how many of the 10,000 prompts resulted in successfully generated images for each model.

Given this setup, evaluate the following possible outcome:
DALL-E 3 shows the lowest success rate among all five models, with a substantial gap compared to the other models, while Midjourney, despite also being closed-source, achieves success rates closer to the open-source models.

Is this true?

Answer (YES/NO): NO